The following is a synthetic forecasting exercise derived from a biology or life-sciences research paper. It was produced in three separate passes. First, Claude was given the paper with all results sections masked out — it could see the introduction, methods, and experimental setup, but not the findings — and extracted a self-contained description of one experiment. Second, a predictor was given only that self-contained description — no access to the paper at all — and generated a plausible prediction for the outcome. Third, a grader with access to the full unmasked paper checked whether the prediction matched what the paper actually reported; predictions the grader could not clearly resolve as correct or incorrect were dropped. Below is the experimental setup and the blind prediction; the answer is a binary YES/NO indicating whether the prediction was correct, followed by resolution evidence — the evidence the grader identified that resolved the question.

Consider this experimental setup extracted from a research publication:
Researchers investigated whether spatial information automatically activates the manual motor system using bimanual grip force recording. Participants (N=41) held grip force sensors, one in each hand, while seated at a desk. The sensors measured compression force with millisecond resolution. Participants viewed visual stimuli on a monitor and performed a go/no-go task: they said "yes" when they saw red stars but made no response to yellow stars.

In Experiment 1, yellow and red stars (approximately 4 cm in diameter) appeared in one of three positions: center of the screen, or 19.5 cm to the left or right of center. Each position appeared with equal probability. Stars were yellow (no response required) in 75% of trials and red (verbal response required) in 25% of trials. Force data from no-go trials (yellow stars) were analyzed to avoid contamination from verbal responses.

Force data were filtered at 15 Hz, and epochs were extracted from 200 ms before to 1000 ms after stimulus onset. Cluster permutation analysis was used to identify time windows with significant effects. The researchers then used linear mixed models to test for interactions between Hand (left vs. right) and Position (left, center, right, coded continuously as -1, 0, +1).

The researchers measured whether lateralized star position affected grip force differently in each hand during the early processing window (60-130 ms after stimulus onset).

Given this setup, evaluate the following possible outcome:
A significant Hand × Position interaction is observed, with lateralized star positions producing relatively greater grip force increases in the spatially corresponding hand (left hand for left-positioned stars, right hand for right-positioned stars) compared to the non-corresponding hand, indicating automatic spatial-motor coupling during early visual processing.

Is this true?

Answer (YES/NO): YES